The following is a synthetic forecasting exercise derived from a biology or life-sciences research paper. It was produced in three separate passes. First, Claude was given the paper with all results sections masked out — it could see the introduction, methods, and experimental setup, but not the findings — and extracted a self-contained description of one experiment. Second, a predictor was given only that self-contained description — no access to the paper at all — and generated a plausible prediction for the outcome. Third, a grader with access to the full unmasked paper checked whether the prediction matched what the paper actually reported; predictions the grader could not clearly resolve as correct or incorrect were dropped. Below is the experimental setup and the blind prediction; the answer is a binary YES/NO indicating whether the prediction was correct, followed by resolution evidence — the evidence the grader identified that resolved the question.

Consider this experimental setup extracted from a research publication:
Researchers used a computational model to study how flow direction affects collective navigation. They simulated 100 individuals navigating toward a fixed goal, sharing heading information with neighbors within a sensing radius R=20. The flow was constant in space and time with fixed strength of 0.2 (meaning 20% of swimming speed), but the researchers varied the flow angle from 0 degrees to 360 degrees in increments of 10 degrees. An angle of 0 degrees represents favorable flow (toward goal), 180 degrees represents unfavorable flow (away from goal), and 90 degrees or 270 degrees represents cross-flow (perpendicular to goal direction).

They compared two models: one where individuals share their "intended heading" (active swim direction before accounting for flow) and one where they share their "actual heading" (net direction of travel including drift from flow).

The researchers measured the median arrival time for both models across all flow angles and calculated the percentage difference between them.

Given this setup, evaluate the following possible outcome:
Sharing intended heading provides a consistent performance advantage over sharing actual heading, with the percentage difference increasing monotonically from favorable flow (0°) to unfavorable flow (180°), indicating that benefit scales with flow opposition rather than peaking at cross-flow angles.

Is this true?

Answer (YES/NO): NO